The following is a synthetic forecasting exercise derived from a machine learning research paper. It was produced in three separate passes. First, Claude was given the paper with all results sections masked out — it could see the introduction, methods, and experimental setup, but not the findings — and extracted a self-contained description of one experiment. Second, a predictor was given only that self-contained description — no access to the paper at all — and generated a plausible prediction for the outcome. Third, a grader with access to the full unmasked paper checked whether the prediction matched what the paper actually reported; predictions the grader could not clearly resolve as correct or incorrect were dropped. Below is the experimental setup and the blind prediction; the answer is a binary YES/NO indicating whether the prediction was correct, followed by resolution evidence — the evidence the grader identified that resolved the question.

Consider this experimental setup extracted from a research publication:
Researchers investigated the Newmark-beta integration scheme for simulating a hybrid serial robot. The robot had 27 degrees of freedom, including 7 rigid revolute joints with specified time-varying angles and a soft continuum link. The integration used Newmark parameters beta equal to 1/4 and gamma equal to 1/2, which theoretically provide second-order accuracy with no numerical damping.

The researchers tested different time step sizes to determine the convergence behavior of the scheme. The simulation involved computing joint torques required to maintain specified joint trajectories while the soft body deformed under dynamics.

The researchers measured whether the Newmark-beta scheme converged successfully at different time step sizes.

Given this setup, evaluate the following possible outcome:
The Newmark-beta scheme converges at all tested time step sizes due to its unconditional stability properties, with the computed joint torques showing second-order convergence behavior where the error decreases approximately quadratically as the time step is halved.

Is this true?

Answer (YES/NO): NO